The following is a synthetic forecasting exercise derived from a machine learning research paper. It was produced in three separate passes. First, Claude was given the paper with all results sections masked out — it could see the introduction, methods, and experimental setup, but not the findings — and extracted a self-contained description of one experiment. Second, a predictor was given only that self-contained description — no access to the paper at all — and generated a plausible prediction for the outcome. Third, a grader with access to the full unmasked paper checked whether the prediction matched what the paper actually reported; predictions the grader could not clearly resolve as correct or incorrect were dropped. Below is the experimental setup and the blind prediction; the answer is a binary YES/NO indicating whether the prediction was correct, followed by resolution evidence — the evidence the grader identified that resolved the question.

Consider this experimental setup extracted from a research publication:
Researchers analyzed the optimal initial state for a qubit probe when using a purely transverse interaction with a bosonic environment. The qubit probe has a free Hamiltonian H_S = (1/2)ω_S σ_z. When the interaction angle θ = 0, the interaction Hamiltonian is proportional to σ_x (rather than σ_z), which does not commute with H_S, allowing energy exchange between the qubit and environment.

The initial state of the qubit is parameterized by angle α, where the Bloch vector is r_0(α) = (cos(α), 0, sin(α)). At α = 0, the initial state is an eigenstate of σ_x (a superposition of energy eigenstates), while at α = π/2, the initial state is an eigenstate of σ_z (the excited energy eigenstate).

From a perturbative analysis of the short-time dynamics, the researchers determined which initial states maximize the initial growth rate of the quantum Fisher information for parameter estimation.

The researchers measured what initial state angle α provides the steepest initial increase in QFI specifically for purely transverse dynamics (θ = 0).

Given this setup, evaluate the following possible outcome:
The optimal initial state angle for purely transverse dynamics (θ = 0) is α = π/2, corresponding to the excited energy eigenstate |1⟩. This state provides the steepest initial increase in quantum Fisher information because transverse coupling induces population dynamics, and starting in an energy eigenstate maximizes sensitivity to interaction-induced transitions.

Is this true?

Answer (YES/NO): YES